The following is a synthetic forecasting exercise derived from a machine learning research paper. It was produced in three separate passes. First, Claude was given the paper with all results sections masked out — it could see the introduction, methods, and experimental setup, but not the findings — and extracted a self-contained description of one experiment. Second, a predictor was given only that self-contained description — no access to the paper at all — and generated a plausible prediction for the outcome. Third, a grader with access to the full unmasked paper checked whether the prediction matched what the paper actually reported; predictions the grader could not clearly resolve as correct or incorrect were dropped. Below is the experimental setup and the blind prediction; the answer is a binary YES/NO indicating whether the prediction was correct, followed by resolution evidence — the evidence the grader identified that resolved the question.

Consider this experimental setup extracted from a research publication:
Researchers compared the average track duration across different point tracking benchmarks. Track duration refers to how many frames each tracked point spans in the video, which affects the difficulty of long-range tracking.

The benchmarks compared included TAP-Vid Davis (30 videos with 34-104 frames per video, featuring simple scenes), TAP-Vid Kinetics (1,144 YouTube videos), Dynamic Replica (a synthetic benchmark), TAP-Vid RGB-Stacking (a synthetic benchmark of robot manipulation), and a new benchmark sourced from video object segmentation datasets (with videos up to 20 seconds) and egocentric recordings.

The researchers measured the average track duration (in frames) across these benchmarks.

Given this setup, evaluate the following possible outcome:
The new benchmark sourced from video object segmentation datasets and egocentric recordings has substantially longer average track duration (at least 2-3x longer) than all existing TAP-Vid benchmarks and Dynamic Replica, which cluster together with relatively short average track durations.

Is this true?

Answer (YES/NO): NO